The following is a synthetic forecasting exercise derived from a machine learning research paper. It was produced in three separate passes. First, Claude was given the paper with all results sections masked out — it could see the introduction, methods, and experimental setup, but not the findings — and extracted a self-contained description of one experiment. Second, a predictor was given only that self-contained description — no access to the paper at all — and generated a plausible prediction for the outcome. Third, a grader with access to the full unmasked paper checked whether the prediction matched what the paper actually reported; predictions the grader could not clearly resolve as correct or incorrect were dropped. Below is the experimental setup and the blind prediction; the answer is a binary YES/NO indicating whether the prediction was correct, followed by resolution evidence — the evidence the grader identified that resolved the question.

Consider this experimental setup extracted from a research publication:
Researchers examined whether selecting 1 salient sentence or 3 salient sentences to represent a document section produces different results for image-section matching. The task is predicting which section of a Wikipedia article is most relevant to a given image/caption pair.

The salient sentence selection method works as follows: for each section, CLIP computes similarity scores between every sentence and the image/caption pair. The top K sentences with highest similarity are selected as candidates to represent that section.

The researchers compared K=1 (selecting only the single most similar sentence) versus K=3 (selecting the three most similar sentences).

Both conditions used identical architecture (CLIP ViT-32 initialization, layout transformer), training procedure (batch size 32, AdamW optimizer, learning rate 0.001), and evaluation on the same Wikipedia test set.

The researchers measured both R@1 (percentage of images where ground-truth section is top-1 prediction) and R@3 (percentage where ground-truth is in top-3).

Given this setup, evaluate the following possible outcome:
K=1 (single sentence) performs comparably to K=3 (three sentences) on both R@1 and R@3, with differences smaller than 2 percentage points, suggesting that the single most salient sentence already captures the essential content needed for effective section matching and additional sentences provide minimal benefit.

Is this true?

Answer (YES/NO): NO